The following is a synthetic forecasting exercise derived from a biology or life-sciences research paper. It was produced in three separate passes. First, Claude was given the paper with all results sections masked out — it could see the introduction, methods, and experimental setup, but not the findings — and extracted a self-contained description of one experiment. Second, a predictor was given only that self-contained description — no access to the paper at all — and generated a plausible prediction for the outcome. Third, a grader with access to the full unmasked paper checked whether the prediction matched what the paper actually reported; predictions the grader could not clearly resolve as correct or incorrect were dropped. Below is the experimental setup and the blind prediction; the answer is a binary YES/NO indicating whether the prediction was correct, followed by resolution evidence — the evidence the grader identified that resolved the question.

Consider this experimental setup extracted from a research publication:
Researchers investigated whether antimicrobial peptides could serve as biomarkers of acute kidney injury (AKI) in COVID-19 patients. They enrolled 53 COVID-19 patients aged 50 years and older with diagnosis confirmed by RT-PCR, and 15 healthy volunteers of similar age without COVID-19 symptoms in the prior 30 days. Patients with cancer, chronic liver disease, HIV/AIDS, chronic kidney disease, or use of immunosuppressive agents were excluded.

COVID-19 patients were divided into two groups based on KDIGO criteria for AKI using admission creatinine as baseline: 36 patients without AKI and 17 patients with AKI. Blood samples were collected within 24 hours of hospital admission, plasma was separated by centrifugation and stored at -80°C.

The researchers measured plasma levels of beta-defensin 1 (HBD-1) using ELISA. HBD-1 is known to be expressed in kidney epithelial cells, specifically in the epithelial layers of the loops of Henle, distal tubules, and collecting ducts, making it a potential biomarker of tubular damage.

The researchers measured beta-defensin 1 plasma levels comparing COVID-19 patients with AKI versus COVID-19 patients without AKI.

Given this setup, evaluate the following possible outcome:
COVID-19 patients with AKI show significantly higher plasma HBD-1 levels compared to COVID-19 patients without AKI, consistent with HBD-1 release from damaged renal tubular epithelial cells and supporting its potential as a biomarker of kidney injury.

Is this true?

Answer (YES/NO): NO